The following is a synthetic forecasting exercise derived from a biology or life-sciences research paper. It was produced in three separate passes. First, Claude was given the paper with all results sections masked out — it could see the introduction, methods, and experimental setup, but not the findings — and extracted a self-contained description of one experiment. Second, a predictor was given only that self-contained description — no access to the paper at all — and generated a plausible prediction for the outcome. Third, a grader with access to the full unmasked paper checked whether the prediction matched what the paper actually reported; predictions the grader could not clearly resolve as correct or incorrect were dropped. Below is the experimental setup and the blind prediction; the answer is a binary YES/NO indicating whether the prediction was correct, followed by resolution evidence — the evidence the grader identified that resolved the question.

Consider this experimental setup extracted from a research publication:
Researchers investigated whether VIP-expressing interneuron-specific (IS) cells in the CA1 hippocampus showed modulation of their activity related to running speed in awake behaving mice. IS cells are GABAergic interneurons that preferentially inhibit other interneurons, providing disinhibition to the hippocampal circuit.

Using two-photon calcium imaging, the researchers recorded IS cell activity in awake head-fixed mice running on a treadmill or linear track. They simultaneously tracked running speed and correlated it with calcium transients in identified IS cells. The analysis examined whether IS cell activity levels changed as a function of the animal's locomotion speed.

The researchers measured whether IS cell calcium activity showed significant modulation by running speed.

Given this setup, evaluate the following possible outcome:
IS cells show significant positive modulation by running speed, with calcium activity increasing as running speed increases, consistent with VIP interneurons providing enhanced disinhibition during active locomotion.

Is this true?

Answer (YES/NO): YES